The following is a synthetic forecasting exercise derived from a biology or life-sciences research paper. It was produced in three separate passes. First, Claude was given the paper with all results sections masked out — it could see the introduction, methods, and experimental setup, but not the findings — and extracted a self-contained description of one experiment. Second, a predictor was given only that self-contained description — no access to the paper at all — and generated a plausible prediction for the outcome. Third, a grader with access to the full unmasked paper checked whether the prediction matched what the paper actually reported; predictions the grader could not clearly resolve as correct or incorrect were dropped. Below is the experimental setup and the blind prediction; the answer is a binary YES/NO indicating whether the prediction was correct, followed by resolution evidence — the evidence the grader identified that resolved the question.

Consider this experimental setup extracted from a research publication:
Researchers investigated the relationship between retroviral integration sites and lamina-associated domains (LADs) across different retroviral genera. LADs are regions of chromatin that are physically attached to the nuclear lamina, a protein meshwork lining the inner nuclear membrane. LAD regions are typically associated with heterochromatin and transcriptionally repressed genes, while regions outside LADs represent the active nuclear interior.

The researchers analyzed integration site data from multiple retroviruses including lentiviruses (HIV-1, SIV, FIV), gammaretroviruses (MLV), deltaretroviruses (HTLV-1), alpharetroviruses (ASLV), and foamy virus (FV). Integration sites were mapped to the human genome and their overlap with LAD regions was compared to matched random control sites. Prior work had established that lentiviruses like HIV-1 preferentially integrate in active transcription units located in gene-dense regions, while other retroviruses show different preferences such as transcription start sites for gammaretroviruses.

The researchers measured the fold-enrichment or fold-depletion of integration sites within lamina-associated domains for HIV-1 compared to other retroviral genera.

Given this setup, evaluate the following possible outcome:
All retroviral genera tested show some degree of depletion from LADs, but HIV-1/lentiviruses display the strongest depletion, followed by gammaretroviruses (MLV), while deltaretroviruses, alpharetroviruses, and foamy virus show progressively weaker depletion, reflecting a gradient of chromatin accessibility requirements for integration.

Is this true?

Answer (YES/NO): NO